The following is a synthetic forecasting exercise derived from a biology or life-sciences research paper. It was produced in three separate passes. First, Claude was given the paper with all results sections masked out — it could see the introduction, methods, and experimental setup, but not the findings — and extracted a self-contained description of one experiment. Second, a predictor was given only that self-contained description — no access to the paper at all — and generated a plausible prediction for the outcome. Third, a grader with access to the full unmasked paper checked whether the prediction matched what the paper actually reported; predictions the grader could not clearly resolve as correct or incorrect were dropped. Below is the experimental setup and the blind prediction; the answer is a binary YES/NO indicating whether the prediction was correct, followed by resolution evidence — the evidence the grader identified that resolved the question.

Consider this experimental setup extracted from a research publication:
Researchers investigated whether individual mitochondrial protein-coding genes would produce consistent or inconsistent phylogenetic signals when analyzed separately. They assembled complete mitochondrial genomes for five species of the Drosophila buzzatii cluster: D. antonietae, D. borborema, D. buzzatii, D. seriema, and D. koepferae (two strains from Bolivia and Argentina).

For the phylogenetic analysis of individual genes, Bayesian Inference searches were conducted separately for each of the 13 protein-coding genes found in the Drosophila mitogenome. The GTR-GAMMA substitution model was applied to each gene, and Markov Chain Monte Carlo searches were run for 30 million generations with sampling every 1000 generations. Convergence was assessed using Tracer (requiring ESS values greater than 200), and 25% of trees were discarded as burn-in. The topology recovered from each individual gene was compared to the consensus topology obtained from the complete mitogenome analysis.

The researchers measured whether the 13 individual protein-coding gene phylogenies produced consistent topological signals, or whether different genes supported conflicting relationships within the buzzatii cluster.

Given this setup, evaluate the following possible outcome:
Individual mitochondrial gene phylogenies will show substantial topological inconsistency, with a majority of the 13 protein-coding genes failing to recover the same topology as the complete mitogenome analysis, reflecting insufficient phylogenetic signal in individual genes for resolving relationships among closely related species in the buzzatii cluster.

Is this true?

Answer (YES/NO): YES